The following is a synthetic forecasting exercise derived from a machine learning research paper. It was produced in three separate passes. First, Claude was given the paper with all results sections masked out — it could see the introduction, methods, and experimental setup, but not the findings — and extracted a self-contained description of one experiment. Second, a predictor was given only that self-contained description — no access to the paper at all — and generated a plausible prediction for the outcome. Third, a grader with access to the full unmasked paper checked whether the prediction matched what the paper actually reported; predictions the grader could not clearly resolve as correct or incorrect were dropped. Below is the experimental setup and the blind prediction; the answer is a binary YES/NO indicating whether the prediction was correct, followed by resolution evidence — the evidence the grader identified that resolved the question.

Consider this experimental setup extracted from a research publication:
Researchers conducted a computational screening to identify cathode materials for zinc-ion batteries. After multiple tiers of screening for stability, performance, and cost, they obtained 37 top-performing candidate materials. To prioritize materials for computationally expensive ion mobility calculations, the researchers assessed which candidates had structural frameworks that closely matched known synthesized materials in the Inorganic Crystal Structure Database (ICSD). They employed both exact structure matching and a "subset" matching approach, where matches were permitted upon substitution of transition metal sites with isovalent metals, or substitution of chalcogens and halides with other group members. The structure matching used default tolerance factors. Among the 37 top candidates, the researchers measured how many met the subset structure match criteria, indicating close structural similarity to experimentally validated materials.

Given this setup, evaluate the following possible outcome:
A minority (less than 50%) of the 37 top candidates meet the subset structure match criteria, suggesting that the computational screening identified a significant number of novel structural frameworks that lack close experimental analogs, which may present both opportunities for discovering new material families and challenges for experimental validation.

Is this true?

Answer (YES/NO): YES